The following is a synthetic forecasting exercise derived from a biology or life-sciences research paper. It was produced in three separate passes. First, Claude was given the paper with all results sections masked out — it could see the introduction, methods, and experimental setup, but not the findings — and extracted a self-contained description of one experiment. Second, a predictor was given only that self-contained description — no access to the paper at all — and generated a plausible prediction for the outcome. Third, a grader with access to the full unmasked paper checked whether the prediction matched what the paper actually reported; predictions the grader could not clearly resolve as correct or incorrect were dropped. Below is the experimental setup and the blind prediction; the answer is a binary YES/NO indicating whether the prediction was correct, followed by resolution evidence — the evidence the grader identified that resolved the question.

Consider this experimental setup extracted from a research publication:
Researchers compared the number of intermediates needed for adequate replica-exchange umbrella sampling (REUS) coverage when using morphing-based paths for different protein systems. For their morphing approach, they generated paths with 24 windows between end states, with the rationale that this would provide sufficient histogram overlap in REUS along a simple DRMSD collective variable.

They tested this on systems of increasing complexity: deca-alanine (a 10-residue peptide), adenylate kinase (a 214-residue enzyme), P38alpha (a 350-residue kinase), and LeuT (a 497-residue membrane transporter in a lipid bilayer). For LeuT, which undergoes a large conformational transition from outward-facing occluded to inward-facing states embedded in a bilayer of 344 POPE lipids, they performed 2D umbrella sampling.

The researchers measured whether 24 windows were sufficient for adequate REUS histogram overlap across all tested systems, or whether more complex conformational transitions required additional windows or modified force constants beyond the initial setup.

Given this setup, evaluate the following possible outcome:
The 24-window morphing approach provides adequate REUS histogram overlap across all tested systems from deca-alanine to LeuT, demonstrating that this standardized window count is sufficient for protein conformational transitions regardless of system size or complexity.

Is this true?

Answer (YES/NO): NO